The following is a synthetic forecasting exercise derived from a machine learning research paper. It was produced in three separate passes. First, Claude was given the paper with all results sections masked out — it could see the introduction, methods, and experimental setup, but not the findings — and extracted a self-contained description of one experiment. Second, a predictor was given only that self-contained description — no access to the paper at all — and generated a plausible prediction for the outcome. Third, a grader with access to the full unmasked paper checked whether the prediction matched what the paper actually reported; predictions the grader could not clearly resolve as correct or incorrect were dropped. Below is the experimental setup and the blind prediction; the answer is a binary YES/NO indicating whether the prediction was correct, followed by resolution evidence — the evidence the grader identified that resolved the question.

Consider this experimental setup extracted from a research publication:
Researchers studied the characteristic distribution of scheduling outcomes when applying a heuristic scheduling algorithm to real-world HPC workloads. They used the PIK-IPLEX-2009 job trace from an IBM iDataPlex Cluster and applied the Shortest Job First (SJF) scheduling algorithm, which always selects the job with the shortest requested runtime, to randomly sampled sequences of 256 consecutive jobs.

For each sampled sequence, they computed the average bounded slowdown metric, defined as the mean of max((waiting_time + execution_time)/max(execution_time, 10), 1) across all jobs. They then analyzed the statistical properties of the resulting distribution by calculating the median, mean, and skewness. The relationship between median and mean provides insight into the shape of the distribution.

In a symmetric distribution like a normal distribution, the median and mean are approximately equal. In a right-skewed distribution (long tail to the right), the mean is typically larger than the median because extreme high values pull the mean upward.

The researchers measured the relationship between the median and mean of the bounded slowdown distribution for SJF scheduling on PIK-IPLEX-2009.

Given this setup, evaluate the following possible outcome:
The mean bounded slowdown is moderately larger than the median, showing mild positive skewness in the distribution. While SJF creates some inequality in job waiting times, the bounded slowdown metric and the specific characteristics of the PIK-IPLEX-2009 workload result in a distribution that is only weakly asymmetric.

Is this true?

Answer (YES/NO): NO